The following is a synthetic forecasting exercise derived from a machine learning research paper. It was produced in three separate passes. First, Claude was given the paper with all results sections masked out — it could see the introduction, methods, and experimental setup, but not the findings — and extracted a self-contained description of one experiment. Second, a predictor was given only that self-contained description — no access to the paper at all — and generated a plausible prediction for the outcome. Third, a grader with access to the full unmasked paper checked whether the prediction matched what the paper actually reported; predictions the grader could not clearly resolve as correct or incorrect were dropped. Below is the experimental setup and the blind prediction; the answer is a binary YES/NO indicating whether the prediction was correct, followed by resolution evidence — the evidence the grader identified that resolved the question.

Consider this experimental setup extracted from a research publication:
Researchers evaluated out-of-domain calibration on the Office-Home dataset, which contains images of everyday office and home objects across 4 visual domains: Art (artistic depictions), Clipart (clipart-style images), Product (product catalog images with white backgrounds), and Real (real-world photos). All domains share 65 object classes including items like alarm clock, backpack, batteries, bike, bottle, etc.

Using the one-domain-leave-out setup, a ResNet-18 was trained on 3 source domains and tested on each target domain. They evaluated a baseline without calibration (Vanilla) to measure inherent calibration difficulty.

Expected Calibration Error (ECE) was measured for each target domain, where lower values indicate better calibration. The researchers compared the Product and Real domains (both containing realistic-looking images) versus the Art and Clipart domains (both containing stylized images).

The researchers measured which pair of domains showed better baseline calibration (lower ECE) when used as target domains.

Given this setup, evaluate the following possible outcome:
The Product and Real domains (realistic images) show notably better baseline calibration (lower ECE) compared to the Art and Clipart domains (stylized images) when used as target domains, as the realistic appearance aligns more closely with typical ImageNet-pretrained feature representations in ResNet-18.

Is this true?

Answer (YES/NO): YES